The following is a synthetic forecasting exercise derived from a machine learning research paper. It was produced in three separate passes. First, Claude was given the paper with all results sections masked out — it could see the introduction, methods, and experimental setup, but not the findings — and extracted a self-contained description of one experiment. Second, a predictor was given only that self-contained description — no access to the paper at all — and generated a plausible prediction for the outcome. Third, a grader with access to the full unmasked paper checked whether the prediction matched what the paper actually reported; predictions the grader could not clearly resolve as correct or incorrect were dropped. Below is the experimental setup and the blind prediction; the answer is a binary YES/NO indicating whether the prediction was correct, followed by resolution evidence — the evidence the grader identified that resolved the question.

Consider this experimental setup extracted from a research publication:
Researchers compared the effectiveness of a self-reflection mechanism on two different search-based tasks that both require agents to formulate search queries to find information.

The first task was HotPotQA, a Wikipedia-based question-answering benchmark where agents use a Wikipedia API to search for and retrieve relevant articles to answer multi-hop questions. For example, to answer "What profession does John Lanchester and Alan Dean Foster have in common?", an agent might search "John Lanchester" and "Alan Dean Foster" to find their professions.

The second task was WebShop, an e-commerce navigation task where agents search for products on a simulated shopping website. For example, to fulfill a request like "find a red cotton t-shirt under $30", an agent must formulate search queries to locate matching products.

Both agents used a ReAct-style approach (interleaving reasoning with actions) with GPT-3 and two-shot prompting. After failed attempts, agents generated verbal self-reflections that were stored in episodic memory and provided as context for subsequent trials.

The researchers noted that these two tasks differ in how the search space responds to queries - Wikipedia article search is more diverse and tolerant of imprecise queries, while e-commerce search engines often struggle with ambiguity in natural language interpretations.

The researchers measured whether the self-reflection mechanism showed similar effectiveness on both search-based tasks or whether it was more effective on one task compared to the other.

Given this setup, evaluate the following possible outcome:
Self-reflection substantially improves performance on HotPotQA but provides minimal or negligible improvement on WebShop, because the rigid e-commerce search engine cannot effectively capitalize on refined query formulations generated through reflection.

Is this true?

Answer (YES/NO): YES